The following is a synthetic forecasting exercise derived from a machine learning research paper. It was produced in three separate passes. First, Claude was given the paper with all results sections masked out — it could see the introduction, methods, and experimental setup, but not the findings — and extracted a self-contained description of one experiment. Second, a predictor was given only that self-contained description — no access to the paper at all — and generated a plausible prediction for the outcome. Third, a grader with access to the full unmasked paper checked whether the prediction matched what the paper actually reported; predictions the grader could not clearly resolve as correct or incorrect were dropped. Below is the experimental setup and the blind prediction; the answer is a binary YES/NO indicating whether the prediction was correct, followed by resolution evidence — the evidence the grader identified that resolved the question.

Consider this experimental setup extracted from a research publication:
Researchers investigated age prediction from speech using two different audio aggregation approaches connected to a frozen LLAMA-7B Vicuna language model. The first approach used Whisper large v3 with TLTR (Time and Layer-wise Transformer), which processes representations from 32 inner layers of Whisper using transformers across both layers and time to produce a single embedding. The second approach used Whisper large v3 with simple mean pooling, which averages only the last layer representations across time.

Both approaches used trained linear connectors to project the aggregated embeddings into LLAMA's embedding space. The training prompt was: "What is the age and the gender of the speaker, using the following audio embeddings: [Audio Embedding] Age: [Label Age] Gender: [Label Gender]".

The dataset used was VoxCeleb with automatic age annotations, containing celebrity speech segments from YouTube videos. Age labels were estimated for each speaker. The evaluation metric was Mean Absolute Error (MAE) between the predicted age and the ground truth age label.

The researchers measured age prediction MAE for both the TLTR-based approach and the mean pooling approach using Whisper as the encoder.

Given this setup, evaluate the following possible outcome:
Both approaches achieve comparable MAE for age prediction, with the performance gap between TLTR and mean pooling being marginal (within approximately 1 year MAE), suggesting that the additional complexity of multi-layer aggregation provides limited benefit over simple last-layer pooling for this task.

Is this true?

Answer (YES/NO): NO